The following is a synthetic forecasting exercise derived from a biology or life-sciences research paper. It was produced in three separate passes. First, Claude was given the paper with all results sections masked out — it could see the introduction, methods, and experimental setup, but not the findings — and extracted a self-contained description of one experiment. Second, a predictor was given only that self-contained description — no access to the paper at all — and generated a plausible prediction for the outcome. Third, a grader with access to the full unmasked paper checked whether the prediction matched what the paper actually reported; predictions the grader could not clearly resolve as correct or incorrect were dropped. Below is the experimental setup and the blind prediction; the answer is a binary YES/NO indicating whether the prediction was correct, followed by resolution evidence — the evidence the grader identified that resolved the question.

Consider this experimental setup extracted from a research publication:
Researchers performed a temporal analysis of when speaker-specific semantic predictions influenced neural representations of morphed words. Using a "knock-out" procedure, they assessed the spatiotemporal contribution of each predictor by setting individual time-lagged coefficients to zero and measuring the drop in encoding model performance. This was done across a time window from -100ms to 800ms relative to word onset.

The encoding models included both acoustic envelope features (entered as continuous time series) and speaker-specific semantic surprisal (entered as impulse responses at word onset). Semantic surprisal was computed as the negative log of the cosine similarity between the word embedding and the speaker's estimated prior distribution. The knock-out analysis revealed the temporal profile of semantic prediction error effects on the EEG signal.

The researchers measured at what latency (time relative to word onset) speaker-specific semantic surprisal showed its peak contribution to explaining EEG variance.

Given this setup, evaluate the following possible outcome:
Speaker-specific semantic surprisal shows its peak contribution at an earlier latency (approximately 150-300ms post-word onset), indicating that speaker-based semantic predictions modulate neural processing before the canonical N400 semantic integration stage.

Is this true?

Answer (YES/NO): YES